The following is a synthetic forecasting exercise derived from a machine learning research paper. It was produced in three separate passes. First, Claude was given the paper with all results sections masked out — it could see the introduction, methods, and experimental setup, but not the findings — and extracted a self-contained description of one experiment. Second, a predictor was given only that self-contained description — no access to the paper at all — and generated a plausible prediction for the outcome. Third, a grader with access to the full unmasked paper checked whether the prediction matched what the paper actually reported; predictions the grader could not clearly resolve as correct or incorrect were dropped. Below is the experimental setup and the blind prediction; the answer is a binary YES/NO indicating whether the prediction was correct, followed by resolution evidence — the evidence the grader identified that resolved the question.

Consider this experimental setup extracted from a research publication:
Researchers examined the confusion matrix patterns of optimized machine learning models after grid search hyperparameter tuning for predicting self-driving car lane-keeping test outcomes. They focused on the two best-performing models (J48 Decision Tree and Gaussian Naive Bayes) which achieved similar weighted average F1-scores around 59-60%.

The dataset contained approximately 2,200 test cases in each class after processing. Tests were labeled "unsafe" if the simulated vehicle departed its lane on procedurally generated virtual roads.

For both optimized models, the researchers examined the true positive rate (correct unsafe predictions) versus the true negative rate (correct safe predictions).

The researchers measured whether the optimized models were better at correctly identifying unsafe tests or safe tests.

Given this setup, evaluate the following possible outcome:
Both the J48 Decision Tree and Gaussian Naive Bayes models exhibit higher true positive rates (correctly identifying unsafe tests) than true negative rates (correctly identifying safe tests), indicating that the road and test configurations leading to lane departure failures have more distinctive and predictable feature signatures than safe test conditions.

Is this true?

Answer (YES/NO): YES